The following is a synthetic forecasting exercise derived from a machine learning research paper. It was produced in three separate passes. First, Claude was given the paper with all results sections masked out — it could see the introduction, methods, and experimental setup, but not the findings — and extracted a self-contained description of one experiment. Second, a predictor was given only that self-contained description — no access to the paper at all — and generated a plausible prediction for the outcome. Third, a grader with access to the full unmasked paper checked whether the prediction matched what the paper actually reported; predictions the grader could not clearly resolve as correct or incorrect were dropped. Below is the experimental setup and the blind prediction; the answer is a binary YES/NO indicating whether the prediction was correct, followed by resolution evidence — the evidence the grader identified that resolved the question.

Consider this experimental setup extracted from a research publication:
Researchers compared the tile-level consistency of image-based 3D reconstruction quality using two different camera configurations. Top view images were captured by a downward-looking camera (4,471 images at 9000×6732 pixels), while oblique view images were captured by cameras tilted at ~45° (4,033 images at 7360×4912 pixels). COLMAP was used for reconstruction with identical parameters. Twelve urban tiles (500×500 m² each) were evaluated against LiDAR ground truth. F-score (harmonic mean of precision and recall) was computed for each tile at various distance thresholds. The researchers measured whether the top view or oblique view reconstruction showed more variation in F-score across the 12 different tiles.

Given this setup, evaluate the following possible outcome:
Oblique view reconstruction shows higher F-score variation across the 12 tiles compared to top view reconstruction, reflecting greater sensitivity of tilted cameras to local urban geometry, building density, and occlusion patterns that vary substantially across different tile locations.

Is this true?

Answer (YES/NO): NO